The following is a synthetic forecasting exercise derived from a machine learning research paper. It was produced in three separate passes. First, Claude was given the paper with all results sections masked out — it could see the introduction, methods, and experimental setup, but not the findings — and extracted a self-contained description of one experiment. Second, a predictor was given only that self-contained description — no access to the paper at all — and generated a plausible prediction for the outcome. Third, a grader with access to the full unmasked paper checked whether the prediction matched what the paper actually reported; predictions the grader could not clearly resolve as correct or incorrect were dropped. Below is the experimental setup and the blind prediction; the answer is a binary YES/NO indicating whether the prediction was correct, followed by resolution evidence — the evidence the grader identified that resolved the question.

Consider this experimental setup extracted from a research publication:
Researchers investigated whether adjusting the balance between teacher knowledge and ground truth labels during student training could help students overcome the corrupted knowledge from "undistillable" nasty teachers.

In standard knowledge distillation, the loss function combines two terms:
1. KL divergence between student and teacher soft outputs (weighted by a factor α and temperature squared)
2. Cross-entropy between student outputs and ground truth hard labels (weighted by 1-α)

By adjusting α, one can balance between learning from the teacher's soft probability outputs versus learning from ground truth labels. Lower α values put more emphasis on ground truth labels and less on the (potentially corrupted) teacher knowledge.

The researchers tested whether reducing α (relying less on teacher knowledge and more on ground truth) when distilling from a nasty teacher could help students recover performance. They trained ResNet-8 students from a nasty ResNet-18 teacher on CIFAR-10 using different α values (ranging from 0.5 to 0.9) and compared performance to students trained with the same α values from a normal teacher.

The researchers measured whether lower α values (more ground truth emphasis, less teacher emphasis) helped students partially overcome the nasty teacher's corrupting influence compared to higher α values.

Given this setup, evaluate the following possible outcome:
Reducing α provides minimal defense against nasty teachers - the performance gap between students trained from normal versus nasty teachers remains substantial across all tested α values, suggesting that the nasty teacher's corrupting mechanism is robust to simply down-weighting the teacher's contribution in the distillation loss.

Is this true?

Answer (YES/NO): NO